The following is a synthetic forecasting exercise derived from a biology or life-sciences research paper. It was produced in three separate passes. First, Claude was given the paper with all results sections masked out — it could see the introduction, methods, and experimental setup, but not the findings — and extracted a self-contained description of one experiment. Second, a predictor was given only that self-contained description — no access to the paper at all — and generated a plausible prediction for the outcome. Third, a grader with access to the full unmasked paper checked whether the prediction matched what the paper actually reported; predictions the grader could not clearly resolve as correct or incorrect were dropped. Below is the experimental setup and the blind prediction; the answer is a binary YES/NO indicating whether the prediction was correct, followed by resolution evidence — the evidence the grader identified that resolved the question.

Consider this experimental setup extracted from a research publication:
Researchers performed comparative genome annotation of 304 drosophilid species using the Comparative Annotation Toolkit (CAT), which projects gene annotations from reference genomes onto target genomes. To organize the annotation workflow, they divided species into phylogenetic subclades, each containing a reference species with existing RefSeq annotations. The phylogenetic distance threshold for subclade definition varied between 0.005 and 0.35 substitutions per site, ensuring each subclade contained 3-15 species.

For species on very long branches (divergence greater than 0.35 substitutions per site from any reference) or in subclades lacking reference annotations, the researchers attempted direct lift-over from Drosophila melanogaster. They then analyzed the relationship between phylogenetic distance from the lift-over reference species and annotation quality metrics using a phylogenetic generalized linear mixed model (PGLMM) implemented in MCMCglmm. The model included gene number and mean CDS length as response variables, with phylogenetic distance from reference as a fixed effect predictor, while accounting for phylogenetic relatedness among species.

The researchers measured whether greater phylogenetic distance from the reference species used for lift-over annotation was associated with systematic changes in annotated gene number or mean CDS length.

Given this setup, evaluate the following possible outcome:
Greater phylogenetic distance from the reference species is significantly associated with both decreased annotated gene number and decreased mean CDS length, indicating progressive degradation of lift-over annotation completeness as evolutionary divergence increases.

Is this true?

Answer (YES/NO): NO